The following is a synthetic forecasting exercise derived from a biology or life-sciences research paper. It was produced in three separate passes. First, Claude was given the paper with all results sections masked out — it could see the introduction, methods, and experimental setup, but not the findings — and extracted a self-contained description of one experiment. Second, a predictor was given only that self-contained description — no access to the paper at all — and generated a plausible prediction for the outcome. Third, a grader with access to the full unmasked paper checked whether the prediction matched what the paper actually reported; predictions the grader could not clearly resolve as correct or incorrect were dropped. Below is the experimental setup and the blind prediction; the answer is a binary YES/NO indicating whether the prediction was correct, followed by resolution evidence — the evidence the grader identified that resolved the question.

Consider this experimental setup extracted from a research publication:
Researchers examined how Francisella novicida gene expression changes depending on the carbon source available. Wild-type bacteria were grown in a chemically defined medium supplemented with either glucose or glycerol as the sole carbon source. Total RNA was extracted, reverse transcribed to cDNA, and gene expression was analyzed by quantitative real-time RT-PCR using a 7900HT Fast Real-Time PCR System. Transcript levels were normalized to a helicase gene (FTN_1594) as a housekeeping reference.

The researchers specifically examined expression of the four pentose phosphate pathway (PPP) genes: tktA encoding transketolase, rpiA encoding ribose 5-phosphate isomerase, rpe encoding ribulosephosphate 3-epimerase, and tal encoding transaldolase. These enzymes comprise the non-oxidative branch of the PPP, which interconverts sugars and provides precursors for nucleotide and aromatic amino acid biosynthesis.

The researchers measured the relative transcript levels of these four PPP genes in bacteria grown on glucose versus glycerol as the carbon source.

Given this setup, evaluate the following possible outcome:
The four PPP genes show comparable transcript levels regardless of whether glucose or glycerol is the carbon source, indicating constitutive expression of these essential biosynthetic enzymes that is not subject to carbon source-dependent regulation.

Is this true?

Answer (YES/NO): NO